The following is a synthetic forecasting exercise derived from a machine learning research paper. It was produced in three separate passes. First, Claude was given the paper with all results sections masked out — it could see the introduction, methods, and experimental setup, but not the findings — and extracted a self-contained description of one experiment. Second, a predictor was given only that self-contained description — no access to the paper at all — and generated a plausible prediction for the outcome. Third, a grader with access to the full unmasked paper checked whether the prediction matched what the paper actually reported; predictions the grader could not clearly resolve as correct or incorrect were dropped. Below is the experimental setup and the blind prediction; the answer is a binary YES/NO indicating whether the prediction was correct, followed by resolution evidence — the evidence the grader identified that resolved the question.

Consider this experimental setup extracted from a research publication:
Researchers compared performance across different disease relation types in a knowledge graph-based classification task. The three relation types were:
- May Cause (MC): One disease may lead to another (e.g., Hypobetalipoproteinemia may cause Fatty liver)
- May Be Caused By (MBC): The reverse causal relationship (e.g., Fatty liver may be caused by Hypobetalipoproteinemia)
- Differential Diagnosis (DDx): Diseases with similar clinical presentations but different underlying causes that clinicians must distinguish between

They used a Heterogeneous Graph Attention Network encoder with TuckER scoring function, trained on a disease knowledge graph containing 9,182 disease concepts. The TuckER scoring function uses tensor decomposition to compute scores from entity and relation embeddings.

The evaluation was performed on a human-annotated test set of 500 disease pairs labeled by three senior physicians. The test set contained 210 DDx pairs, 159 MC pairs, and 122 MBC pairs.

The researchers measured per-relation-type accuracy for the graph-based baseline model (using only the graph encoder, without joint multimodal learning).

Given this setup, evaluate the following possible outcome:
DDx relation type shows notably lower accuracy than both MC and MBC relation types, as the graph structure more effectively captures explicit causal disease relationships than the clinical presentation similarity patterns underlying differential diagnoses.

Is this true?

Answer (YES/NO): YES